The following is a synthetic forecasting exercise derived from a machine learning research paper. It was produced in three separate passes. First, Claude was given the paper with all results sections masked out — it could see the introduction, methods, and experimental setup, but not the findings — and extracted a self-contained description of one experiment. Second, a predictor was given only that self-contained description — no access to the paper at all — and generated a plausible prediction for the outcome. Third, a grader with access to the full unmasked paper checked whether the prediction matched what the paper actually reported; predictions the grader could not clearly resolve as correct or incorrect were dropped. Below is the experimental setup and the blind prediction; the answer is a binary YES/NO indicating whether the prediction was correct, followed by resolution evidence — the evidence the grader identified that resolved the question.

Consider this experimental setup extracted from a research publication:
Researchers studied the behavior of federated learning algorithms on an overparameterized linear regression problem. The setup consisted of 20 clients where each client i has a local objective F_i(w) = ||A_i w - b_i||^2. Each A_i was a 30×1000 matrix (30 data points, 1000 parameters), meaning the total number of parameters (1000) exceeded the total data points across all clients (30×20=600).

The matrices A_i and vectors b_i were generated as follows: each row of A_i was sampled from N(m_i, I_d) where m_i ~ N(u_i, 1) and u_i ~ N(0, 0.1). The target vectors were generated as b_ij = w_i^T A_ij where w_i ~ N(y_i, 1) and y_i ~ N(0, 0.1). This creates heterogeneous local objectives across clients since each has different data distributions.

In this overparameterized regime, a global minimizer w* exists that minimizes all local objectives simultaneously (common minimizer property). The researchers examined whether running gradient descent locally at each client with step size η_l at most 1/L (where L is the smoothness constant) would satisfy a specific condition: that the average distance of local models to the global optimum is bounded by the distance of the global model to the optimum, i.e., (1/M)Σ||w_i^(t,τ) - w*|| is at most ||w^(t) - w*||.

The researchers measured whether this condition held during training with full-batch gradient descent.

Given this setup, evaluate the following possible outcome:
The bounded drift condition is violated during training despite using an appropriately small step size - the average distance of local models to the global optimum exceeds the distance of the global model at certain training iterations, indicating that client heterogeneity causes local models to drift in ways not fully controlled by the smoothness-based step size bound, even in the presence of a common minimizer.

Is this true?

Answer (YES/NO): NO